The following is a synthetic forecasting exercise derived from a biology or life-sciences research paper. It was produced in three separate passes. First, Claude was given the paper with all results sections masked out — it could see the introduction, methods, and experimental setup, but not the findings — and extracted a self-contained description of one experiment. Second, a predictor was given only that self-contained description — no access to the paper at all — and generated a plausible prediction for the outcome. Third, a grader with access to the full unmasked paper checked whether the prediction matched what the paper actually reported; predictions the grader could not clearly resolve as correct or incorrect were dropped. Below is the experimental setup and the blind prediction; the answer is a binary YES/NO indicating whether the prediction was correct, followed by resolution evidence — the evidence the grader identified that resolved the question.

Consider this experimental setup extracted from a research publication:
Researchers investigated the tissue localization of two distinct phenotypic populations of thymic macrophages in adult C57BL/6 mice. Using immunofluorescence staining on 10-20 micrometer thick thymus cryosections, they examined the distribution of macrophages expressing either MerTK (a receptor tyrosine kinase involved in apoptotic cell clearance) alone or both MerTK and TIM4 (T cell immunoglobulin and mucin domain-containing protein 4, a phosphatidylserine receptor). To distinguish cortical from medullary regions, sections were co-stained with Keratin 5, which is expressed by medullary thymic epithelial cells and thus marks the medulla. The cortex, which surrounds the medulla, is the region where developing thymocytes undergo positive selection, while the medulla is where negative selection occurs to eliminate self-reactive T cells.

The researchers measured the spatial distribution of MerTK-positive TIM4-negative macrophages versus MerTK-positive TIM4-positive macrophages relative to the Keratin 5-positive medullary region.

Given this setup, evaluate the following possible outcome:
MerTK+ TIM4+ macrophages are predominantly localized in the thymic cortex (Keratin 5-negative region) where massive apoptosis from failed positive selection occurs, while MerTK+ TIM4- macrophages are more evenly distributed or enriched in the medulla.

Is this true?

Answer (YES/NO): YES